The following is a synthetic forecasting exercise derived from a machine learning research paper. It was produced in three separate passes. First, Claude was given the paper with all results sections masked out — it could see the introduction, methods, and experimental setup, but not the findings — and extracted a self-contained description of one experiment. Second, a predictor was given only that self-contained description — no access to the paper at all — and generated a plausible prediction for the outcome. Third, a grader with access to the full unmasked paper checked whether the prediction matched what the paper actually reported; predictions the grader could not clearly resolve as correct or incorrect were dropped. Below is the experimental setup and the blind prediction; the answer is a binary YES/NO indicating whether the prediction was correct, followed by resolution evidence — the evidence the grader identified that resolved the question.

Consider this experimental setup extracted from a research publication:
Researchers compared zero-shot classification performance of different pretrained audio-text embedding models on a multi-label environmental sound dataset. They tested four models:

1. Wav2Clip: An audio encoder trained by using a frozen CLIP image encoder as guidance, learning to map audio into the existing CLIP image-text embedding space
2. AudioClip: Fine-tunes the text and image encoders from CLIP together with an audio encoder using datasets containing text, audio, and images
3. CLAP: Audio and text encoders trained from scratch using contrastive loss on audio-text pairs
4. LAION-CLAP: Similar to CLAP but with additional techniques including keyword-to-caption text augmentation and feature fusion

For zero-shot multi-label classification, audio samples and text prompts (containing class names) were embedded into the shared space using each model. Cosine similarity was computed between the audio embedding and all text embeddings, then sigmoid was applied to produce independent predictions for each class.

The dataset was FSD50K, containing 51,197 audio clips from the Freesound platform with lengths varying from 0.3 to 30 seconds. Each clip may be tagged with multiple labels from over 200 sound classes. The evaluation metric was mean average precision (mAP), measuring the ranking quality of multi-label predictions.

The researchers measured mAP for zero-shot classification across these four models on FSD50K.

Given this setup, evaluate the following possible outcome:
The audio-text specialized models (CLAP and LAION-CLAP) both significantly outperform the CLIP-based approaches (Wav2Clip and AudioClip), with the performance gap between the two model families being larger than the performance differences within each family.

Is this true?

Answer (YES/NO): NO